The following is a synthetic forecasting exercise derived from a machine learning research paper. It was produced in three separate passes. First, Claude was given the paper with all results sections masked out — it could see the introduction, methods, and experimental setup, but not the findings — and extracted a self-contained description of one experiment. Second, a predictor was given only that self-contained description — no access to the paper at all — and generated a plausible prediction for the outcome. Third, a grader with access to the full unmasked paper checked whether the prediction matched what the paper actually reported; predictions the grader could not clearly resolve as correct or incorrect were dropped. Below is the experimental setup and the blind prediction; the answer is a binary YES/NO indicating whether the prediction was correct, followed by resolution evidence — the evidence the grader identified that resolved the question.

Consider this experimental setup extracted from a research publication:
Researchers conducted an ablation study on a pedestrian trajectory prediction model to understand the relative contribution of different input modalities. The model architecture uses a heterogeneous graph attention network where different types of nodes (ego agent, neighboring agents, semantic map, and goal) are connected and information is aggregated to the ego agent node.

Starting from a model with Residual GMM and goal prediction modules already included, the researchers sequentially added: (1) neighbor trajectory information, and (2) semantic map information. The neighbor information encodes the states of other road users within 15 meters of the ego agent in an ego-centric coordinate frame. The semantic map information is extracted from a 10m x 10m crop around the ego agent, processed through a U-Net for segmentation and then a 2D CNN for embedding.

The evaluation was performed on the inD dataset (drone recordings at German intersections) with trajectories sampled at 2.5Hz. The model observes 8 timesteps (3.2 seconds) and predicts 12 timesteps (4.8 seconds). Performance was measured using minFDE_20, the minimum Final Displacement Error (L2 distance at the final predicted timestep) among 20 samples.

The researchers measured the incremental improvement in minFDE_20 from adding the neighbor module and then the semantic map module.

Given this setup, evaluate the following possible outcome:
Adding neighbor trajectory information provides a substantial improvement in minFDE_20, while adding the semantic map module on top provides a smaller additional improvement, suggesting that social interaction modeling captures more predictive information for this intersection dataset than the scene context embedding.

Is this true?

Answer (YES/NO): NO